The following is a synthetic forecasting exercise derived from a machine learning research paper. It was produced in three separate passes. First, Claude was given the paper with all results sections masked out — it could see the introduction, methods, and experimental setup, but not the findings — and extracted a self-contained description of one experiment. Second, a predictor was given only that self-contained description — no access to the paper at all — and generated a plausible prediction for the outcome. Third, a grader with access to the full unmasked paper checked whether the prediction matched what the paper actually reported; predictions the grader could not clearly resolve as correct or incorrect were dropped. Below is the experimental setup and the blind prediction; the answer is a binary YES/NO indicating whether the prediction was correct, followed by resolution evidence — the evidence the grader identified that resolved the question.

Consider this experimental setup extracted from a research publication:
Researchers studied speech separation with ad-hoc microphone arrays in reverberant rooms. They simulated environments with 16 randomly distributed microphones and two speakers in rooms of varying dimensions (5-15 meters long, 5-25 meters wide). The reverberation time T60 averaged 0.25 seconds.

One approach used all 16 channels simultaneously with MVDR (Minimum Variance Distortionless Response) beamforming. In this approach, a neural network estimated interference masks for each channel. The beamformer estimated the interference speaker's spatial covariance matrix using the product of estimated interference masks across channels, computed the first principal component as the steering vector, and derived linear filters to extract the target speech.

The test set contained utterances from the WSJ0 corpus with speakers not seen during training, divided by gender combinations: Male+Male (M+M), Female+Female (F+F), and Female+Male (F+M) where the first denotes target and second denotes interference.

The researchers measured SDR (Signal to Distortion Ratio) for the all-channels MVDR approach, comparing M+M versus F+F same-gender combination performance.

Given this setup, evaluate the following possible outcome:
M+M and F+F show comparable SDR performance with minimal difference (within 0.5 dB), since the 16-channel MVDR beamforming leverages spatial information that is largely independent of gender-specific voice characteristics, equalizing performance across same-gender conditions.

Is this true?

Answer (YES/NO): NO